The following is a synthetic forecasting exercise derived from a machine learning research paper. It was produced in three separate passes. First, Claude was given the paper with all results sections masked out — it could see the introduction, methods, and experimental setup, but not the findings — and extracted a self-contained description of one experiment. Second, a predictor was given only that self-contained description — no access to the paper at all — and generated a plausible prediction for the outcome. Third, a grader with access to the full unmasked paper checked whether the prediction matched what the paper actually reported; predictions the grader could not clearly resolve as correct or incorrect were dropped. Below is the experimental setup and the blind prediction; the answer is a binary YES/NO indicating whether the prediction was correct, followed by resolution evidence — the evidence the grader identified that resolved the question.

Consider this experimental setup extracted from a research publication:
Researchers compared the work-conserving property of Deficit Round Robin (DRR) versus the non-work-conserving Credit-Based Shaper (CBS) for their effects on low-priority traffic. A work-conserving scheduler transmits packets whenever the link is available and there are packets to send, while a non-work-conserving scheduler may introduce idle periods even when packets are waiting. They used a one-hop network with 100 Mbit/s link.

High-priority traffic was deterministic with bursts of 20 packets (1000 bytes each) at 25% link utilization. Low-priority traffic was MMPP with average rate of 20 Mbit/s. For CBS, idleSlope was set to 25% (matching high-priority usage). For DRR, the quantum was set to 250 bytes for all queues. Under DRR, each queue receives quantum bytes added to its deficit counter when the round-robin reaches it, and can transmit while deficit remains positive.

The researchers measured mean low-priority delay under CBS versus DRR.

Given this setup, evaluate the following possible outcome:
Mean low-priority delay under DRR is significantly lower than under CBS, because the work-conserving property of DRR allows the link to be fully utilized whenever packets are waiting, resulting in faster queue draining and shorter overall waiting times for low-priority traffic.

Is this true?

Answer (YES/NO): NO